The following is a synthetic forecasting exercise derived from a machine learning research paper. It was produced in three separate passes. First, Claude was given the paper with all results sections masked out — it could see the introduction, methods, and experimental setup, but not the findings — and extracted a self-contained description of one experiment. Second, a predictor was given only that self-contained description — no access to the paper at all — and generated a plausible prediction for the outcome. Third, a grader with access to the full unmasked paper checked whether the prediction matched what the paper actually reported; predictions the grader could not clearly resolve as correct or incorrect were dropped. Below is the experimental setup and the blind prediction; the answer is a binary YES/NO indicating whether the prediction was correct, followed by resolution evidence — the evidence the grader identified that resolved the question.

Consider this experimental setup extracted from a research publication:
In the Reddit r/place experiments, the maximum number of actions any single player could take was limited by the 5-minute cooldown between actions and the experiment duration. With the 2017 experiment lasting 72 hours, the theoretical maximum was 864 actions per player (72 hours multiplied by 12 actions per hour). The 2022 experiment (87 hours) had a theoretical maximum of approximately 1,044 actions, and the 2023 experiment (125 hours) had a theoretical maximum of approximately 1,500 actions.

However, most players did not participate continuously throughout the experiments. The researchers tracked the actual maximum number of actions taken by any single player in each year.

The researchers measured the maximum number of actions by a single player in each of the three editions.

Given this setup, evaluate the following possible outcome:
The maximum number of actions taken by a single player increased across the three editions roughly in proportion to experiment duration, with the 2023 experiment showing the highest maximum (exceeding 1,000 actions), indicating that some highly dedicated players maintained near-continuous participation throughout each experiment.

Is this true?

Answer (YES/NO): NO